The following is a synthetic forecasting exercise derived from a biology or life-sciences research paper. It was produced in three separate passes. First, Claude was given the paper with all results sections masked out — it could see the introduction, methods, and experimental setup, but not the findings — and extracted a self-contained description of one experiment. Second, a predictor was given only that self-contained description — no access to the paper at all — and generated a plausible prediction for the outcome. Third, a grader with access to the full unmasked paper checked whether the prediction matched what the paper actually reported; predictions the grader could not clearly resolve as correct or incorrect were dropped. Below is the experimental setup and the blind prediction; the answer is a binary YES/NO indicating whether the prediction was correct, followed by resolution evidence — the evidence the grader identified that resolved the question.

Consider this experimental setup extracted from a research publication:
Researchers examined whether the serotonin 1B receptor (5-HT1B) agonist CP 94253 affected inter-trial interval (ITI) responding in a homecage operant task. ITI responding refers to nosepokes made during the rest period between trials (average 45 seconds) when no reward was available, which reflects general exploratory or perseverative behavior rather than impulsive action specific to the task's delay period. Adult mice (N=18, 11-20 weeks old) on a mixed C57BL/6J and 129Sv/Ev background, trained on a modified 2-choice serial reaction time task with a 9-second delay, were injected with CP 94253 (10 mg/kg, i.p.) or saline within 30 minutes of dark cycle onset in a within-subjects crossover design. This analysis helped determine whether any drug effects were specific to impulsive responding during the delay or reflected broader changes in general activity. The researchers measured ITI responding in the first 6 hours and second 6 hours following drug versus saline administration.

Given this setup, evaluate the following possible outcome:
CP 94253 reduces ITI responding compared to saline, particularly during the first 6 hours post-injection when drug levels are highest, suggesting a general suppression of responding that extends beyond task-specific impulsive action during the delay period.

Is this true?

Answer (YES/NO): NO